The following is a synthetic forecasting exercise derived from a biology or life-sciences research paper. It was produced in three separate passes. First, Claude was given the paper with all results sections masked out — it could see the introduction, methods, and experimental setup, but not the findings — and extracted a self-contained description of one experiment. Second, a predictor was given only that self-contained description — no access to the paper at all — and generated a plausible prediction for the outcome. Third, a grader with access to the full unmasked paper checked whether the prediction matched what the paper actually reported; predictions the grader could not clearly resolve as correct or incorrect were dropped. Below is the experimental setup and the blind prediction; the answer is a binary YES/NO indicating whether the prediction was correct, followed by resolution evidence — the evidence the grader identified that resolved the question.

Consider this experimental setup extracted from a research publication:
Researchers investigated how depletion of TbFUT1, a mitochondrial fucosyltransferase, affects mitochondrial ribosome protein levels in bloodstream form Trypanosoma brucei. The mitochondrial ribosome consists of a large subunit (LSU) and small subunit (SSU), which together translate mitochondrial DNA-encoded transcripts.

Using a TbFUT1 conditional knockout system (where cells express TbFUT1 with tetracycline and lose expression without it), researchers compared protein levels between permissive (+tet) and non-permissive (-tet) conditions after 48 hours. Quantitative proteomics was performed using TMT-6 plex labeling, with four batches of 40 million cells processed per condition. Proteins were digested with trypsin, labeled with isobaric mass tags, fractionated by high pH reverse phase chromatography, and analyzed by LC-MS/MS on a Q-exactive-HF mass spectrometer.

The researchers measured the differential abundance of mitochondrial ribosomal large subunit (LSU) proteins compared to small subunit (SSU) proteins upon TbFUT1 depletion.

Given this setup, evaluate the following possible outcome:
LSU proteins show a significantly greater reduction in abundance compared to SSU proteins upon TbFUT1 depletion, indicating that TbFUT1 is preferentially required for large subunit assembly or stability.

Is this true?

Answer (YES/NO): YES